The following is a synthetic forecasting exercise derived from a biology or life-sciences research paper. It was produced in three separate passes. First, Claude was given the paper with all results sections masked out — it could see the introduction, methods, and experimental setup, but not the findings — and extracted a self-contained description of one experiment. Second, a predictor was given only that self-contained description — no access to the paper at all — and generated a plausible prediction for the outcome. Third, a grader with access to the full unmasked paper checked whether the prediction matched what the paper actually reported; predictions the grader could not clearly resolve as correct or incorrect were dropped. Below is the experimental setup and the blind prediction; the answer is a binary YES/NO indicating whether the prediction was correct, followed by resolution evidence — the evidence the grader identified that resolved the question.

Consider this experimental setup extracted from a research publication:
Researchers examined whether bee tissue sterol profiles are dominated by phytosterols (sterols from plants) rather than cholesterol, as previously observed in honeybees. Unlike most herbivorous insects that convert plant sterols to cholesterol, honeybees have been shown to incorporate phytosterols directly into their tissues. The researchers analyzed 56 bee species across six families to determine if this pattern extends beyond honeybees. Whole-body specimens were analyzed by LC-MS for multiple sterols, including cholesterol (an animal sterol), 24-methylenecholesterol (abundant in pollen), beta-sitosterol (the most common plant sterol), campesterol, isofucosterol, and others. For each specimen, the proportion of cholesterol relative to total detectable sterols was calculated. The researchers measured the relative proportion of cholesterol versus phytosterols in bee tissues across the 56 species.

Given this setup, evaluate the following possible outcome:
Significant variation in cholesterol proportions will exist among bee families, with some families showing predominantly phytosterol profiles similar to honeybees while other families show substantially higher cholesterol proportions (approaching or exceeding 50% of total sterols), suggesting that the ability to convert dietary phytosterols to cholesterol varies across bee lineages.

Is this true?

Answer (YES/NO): NO